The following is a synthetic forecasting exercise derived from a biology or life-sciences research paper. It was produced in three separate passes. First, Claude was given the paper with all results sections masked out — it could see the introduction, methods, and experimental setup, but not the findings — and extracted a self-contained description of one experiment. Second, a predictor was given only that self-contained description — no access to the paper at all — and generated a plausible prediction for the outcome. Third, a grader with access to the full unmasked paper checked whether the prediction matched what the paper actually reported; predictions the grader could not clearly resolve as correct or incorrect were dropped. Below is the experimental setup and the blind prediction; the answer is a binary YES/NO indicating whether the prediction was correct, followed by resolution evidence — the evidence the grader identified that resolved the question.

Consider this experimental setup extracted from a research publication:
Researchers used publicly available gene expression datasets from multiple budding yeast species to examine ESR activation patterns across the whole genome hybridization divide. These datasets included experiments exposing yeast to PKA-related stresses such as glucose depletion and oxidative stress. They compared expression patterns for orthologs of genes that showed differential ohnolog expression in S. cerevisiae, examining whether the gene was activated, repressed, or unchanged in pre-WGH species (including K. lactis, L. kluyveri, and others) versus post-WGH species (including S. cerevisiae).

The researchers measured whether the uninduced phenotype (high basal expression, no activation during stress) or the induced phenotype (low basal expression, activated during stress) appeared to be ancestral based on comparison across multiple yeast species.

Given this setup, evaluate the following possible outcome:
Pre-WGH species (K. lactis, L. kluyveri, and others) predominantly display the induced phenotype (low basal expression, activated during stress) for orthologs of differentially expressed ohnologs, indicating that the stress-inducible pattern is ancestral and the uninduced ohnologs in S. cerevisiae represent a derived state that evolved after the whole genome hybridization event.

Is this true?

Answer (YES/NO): NO